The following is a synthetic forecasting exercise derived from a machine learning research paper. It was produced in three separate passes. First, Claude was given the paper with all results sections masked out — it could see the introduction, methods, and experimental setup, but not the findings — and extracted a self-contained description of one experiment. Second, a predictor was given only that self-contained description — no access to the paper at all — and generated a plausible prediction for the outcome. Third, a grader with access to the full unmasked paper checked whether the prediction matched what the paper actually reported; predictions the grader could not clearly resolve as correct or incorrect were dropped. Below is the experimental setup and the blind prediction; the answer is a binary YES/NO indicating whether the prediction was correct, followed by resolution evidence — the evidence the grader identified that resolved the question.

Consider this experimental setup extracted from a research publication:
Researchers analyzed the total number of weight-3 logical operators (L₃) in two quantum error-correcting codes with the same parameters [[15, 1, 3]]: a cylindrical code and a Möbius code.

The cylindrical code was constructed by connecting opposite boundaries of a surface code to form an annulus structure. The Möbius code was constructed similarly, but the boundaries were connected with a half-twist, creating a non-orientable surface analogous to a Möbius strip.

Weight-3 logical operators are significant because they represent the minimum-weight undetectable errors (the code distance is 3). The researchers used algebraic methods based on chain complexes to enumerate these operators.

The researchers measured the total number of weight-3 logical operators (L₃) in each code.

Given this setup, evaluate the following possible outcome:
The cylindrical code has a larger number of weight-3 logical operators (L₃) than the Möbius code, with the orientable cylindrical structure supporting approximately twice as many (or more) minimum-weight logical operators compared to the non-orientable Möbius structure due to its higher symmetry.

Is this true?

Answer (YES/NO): NO